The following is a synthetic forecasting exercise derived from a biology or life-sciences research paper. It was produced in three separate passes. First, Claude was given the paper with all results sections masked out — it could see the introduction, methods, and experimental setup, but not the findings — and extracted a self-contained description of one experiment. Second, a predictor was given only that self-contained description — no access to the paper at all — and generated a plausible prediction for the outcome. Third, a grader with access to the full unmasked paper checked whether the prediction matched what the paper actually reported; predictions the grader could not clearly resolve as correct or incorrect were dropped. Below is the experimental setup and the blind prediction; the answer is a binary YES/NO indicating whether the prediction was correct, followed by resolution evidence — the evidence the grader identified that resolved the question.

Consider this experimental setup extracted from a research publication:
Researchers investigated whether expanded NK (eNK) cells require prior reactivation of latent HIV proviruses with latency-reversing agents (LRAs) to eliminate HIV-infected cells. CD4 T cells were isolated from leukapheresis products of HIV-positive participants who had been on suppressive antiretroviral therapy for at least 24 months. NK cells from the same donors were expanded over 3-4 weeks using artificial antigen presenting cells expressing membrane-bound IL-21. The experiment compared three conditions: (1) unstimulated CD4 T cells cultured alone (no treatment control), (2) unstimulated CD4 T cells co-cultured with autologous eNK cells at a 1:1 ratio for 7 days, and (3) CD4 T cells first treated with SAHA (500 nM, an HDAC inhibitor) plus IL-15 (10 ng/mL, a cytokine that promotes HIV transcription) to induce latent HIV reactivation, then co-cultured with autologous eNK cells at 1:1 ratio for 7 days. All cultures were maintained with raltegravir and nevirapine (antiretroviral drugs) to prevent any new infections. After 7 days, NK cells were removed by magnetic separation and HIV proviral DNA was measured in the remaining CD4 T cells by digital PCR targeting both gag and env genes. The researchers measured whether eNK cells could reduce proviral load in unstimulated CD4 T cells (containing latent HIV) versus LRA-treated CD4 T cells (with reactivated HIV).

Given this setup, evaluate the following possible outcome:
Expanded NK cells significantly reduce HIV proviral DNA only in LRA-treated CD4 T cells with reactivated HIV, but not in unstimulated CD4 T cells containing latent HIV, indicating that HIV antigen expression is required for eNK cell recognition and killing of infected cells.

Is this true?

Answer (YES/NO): YES